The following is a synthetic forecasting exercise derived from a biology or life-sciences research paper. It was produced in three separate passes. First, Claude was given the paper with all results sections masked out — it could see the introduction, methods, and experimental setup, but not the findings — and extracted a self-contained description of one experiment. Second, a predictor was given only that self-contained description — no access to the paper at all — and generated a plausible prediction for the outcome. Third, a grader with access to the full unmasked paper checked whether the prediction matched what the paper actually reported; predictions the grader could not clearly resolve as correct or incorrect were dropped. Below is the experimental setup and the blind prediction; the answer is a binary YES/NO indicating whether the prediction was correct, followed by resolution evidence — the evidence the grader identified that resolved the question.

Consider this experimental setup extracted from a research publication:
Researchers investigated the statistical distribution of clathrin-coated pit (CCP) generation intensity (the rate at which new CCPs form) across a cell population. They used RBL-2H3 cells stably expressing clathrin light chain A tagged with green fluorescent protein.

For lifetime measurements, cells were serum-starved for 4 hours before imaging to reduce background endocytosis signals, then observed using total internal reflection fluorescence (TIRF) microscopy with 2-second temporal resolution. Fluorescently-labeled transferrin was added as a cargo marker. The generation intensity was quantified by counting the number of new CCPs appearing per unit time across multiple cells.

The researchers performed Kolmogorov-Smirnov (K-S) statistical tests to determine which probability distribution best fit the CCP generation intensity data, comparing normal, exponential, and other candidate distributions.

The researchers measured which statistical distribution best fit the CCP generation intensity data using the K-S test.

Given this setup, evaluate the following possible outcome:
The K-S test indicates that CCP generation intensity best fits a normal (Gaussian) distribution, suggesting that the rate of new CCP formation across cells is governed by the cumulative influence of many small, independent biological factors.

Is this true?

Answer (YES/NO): YES